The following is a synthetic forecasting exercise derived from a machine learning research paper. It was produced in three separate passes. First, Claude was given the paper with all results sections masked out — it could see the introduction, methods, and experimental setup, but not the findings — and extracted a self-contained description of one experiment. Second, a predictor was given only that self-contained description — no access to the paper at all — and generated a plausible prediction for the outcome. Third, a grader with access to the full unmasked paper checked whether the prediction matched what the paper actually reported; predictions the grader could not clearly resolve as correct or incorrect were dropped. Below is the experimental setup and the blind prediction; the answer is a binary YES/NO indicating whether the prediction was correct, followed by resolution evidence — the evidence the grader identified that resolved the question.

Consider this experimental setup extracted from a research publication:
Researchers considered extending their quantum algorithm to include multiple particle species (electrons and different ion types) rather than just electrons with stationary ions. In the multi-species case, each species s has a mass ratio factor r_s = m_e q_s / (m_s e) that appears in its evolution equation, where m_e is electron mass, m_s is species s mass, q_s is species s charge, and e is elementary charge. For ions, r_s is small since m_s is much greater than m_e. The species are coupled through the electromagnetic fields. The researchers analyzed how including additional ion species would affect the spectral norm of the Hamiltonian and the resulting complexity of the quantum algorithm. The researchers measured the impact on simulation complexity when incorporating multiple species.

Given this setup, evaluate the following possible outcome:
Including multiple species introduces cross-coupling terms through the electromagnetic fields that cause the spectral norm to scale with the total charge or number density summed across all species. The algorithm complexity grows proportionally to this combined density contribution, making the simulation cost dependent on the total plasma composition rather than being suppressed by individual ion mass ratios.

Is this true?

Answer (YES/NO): NO